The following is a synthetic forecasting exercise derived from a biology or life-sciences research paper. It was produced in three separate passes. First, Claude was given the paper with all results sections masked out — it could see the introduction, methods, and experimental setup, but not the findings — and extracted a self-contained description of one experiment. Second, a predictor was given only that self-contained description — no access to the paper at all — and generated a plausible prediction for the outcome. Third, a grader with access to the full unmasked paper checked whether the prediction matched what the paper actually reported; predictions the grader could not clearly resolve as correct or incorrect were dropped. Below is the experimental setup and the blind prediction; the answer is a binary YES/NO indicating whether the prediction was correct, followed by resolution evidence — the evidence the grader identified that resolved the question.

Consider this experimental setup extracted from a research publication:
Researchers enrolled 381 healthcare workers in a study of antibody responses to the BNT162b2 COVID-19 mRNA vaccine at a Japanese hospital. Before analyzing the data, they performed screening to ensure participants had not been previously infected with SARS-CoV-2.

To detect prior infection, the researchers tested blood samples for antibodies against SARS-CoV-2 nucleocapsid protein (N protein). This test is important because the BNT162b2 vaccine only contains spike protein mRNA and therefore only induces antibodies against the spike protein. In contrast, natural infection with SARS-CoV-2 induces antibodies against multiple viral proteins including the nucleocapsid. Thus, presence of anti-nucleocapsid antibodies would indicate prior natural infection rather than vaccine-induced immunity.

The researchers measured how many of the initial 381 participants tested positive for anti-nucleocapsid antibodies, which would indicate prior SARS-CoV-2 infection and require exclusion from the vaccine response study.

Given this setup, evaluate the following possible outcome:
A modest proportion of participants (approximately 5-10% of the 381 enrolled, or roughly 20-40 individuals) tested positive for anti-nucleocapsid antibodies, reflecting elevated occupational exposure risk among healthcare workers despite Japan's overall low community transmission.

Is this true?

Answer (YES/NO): NO